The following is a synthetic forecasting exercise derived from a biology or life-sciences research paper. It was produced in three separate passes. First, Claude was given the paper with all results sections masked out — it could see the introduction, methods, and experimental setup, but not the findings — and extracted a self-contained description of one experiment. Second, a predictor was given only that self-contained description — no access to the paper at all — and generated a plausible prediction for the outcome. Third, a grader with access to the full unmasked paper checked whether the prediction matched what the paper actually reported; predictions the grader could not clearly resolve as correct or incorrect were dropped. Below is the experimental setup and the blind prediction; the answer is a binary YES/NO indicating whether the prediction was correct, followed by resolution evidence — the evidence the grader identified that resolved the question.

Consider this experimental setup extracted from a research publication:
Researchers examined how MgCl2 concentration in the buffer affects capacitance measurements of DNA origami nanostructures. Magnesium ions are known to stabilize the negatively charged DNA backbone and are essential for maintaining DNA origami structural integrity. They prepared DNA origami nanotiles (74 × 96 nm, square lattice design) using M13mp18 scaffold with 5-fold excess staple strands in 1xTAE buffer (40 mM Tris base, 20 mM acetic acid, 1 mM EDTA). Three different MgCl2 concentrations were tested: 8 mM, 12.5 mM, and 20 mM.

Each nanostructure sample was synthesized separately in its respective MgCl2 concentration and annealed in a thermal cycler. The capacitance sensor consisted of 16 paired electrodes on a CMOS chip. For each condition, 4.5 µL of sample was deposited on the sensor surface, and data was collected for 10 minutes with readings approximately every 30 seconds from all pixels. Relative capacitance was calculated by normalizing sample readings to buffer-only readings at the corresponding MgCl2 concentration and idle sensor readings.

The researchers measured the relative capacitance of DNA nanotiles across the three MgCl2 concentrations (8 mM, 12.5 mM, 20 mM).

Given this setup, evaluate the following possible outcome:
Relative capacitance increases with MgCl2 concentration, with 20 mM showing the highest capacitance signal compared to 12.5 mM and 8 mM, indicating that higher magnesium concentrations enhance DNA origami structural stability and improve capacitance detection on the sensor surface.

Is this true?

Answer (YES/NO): NO